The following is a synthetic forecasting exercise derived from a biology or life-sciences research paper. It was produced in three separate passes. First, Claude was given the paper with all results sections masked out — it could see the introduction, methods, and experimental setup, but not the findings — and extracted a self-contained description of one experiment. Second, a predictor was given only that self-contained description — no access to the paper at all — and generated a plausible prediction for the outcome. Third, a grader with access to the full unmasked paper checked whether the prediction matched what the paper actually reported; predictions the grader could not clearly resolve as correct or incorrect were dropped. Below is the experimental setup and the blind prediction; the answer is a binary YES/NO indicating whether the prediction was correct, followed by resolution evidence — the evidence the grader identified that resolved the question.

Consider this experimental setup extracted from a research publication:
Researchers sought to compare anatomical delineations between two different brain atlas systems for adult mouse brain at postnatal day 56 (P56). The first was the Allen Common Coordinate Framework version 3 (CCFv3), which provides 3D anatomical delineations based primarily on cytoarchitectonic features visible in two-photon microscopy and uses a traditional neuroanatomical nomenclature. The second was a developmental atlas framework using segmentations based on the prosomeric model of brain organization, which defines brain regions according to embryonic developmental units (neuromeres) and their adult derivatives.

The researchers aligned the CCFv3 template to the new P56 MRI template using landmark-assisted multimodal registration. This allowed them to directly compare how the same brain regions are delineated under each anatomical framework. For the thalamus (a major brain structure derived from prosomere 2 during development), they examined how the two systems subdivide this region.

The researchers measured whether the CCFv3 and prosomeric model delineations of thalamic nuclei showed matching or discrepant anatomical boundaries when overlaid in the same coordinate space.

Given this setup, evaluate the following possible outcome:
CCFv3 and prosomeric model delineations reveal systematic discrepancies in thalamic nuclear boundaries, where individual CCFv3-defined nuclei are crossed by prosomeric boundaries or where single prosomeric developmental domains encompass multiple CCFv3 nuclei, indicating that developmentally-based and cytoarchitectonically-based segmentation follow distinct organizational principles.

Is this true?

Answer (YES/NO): YES